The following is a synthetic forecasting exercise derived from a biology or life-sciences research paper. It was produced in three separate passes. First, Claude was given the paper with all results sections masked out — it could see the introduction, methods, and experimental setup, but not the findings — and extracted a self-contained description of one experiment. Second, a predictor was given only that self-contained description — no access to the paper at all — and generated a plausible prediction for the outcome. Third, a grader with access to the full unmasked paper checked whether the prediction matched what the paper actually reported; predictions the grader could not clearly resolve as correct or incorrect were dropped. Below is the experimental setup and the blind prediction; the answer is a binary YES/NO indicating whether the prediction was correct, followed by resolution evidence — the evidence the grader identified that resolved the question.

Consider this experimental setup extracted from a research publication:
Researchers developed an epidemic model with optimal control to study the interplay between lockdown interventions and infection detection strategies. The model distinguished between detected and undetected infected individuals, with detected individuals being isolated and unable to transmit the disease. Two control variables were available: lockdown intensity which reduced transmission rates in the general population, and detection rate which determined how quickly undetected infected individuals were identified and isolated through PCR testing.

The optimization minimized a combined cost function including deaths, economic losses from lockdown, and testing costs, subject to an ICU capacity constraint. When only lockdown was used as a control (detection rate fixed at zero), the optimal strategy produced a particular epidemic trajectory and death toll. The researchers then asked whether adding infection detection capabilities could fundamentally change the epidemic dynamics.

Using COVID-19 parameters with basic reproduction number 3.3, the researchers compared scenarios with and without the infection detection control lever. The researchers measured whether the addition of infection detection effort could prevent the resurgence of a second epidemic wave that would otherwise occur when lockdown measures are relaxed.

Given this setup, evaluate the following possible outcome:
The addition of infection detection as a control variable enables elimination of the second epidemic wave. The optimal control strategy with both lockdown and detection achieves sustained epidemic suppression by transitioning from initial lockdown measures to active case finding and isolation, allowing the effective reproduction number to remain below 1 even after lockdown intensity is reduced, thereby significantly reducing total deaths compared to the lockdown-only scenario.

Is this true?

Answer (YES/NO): NO